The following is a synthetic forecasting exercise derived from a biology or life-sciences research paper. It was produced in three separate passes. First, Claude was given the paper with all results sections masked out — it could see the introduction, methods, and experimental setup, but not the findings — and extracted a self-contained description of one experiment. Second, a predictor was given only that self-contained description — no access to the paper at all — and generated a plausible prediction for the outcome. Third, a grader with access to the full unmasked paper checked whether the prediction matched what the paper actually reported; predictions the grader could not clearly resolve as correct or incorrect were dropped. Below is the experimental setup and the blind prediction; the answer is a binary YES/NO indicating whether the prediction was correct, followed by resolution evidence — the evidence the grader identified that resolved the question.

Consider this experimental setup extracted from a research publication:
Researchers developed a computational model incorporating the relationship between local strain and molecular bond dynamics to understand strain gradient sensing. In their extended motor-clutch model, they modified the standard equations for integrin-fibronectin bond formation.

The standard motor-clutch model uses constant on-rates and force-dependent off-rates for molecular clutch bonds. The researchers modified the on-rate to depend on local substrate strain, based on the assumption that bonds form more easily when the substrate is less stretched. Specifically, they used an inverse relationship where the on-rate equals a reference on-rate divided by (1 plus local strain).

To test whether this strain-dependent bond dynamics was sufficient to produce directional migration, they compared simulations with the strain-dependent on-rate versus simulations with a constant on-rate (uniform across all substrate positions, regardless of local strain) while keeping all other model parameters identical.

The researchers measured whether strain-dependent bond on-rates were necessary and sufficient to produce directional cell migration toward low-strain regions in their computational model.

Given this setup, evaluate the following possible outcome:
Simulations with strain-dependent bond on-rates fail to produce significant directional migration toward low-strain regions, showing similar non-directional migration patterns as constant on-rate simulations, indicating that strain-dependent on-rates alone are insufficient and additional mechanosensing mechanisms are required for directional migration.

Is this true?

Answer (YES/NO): NO